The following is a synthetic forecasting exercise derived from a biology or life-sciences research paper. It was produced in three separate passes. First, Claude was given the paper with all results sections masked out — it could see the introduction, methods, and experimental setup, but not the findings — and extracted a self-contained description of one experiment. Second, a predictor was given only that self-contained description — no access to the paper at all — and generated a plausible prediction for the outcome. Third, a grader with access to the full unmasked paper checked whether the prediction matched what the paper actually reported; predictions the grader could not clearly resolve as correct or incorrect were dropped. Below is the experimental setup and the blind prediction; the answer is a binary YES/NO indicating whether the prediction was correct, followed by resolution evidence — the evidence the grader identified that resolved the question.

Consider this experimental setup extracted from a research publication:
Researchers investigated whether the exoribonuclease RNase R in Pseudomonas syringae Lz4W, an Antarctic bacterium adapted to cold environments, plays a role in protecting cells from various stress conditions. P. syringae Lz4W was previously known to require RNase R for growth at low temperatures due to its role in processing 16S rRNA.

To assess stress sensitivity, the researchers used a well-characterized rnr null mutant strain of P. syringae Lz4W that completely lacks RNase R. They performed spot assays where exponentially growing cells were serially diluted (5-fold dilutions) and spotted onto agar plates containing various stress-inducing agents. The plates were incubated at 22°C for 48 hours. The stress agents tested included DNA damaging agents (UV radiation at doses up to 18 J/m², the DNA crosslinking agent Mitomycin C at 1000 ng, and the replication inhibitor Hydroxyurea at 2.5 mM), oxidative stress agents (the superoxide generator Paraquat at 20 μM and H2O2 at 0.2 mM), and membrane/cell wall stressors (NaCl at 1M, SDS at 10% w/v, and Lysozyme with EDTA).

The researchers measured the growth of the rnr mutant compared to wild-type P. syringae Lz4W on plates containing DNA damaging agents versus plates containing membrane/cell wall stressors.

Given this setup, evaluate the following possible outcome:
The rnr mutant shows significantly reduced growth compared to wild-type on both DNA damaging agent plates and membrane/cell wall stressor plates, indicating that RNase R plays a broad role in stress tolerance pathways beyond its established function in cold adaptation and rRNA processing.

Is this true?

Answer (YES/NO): NO